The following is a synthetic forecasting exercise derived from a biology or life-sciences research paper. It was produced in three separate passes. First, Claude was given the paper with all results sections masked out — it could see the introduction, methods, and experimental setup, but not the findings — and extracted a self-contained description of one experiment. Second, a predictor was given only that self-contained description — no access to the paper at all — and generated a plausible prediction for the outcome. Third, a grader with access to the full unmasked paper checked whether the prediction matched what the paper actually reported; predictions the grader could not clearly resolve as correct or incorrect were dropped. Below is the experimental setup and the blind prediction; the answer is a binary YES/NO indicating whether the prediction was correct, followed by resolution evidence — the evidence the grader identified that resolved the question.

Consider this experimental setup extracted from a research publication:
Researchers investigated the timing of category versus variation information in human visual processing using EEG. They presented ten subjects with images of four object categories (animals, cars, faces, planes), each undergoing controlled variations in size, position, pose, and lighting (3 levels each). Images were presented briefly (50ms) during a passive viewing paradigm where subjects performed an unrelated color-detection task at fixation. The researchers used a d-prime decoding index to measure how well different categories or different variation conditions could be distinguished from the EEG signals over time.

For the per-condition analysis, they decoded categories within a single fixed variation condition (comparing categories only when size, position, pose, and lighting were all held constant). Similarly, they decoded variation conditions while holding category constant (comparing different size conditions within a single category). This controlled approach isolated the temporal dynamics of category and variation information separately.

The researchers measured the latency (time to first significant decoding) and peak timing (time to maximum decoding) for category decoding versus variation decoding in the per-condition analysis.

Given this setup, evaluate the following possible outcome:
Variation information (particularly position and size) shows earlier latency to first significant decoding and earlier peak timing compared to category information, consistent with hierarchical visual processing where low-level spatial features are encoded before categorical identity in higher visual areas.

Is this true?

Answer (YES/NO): NO